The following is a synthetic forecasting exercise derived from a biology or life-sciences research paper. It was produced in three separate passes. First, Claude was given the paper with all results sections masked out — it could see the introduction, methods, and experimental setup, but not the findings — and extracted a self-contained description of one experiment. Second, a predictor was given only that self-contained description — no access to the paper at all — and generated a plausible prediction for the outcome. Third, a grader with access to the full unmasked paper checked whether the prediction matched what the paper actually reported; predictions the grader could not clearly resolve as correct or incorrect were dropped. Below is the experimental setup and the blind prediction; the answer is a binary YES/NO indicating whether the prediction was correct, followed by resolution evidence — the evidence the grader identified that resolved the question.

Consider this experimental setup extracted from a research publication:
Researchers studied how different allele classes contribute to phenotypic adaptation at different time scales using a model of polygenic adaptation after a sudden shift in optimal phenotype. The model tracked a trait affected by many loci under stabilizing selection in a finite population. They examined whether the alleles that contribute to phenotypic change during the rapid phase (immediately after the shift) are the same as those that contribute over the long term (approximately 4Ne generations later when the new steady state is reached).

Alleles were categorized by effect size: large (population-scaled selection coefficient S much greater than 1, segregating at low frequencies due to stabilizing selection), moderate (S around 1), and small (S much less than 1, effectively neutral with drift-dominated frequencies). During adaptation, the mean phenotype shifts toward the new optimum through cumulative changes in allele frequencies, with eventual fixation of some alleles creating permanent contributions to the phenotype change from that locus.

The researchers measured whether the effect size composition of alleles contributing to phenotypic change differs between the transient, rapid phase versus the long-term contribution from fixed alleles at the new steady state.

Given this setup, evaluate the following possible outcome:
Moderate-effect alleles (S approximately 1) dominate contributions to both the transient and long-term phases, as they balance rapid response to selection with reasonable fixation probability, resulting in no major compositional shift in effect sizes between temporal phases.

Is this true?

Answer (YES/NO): NO